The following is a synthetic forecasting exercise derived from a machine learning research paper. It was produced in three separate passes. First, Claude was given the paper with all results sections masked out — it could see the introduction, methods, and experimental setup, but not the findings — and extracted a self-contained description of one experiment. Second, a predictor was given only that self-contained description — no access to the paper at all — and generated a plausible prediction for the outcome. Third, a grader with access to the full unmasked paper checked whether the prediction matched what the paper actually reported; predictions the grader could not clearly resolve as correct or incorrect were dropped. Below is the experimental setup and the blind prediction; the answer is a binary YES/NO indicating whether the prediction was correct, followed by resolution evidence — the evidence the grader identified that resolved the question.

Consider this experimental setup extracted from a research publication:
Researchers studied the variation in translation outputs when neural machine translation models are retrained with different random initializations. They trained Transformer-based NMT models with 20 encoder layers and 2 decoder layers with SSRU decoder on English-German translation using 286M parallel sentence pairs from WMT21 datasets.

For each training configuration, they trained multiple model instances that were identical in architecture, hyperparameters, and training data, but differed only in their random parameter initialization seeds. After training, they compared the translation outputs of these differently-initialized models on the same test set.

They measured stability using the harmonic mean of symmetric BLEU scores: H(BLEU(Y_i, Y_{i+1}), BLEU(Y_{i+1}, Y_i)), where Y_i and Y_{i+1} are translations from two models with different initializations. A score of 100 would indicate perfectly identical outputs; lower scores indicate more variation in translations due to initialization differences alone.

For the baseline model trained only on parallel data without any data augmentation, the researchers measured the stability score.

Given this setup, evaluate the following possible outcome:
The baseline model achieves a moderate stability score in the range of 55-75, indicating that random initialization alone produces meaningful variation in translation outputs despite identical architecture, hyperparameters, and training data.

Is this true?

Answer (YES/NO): YES